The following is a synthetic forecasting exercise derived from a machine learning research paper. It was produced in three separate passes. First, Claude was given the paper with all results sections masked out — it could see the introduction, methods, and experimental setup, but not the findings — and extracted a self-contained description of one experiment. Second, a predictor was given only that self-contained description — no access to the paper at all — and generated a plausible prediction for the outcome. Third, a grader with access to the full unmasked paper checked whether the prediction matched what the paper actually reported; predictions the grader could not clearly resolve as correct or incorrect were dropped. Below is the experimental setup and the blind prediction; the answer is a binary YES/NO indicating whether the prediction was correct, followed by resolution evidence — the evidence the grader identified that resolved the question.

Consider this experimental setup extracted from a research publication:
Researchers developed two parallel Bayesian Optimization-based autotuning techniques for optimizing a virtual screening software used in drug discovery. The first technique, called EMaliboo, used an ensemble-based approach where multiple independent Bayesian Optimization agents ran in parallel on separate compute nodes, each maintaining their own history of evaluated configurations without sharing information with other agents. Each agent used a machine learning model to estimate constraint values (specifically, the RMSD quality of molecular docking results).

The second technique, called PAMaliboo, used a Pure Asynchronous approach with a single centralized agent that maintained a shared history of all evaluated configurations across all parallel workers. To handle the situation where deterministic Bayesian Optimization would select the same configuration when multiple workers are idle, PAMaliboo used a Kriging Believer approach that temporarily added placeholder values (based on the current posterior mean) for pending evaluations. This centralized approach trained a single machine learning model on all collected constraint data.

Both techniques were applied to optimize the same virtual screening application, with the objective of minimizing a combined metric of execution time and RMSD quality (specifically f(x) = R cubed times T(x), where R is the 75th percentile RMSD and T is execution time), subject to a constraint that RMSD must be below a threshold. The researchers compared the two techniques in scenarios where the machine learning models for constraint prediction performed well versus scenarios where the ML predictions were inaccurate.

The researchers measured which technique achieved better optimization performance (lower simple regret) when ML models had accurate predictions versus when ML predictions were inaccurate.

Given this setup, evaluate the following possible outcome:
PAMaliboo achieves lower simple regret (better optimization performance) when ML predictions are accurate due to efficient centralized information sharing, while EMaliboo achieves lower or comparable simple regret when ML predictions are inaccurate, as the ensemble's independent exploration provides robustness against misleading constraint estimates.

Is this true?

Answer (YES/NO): NO